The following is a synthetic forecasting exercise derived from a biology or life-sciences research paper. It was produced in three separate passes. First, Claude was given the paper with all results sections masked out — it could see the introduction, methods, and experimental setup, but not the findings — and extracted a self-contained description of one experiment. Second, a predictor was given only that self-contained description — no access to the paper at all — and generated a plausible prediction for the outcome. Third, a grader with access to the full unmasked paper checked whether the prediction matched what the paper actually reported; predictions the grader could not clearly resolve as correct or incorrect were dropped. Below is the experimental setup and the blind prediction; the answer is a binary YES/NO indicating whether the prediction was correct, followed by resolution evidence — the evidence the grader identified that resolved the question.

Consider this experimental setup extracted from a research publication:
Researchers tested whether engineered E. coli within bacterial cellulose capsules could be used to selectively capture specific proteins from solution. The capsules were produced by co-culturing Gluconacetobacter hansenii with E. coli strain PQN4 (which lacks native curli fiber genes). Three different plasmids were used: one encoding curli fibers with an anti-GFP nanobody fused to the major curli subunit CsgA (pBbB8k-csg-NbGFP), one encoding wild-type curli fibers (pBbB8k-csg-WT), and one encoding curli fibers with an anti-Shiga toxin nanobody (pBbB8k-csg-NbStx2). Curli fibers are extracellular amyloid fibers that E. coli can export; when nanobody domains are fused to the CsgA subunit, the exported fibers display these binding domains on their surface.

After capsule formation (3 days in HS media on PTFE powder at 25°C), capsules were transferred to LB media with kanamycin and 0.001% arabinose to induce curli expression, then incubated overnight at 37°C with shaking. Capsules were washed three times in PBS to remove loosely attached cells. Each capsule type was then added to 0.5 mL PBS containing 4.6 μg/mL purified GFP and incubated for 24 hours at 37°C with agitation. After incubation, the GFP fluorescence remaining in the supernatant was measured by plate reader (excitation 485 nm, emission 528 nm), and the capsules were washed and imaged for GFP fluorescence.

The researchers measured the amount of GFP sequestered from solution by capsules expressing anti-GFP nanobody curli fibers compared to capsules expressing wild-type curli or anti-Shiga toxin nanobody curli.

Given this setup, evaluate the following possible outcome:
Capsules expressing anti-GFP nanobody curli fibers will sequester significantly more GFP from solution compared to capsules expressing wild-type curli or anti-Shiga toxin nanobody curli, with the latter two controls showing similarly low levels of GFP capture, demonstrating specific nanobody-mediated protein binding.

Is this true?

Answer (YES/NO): YES